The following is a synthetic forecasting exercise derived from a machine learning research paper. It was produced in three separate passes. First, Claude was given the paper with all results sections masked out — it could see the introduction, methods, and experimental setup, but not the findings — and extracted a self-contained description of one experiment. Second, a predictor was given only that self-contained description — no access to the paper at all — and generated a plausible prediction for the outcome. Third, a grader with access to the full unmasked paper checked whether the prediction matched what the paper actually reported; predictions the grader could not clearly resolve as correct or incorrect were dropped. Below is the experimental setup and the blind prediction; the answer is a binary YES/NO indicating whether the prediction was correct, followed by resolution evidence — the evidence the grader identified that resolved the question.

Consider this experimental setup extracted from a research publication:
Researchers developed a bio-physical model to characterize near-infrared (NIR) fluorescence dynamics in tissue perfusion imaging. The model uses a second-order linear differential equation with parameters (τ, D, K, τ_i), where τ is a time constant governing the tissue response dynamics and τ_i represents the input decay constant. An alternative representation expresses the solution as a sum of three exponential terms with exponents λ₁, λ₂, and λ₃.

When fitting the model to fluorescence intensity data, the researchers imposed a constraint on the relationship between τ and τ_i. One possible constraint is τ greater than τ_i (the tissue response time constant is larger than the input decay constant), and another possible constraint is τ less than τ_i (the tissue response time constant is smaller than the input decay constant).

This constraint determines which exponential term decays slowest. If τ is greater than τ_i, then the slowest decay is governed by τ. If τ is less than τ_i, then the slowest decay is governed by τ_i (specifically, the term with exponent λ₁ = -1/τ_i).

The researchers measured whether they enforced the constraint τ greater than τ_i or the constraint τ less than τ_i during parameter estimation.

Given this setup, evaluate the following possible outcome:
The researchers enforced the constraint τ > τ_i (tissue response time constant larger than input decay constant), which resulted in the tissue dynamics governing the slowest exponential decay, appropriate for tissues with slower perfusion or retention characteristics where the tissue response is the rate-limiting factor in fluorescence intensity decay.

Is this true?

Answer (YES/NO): NO